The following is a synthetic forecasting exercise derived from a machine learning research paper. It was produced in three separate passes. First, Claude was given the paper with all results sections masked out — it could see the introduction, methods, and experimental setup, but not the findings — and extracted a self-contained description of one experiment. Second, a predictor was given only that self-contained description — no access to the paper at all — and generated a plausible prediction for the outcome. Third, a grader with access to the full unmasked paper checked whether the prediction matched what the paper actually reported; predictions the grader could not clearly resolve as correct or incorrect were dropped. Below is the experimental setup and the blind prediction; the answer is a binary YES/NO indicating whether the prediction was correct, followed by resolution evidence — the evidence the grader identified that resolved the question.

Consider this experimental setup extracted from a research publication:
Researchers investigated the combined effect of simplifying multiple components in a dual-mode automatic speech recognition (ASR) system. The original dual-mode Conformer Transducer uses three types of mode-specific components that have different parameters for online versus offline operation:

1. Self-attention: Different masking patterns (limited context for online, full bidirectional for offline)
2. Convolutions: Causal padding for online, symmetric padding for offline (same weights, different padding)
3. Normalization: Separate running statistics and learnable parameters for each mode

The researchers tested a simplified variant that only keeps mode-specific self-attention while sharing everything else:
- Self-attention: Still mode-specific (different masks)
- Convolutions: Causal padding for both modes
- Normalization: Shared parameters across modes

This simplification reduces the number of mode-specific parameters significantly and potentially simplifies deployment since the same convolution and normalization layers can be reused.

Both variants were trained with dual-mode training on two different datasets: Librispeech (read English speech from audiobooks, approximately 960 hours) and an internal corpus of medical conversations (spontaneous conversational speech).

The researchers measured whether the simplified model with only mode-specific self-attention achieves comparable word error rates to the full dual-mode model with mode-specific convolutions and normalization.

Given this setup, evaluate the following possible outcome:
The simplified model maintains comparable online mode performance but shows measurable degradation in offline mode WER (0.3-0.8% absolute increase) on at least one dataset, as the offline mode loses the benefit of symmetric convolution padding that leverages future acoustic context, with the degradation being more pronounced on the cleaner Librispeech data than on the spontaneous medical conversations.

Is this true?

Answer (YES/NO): NO